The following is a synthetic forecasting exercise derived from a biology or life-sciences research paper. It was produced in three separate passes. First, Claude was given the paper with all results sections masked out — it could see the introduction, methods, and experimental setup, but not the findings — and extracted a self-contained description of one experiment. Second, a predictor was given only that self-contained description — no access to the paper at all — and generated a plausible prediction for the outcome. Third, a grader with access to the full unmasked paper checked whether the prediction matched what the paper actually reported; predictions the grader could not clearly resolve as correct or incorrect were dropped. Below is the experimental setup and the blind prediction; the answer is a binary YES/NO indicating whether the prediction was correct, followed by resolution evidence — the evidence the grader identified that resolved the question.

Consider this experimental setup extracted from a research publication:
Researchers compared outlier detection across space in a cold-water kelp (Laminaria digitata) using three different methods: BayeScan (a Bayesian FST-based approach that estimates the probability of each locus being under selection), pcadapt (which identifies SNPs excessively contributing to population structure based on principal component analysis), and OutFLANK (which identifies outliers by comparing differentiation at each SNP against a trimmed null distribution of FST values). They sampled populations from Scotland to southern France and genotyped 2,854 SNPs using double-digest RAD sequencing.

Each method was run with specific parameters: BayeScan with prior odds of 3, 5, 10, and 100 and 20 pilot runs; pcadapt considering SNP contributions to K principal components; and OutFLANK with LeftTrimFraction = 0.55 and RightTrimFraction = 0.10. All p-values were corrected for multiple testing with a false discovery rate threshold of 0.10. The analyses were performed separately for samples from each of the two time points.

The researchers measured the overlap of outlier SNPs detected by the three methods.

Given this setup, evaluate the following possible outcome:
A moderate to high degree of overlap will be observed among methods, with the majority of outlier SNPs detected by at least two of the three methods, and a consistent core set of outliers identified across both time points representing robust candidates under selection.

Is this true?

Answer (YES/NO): NO